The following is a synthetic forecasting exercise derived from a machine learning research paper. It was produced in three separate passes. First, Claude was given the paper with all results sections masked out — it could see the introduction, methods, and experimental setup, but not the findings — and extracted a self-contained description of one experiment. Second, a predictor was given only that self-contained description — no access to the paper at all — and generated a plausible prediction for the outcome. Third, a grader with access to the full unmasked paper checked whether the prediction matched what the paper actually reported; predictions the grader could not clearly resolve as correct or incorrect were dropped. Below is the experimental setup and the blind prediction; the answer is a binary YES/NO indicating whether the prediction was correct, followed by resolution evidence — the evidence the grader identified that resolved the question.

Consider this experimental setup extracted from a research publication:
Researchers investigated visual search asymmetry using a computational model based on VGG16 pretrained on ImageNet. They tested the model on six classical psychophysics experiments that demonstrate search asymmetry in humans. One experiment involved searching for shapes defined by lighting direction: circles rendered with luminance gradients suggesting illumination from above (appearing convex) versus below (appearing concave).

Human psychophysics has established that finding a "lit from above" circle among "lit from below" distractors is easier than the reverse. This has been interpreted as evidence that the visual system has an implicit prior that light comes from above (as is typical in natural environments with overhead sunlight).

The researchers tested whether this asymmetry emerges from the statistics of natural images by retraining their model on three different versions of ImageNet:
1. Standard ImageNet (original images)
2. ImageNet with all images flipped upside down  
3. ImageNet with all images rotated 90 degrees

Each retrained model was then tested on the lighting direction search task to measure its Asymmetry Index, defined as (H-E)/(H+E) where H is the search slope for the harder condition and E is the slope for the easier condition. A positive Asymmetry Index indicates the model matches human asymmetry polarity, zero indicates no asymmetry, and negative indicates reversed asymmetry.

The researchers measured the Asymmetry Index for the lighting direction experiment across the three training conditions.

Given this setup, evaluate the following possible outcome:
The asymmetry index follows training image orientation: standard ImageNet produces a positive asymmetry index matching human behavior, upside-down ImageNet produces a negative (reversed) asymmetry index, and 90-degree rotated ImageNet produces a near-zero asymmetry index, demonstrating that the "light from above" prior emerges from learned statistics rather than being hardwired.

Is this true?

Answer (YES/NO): NO